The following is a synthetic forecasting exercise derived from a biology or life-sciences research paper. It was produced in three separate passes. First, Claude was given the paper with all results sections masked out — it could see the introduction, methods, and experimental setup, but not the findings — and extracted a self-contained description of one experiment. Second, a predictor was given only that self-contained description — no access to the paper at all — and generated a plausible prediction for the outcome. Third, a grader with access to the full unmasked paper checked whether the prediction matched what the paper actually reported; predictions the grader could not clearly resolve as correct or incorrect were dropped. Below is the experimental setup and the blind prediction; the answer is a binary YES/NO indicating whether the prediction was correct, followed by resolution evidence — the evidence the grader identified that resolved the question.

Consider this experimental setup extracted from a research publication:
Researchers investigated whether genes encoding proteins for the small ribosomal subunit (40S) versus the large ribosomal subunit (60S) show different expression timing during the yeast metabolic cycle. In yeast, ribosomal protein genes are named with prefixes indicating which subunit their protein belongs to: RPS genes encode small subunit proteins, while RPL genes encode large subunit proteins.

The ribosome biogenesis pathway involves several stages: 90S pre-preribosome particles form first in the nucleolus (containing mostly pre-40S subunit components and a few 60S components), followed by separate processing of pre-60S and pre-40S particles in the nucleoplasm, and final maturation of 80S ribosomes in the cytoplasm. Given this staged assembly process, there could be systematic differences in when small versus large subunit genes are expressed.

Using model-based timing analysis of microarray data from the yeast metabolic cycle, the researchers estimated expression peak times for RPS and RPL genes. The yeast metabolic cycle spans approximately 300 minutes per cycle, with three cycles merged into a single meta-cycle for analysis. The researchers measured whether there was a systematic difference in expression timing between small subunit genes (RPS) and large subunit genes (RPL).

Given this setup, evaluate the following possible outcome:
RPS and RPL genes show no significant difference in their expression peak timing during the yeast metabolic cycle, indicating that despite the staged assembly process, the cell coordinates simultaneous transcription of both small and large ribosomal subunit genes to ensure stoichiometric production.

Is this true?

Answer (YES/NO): YES